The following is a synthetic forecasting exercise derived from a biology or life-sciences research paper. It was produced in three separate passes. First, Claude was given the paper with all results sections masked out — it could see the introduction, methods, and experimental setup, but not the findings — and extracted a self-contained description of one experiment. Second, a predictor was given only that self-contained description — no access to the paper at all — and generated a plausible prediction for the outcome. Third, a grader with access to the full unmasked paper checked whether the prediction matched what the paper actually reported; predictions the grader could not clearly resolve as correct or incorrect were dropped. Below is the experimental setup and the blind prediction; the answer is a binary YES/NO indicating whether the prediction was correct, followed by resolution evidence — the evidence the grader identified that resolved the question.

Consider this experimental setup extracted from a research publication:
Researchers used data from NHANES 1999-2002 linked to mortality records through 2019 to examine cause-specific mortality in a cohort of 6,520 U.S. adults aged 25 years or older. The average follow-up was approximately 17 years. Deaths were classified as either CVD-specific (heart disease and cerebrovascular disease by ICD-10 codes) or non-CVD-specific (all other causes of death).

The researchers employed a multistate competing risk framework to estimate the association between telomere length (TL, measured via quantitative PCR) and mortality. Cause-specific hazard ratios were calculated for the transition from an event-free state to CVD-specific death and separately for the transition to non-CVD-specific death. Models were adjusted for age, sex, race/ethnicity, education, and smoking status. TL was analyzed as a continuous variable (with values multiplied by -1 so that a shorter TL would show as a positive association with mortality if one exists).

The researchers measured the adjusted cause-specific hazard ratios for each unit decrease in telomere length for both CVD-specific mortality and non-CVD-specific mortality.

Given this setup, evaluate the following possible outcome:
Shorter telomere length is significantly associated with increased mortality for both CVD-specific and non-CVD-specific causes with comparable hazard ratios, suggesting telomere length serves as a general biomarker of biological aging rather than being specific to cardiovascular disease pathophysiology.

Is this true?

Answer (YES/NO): NO